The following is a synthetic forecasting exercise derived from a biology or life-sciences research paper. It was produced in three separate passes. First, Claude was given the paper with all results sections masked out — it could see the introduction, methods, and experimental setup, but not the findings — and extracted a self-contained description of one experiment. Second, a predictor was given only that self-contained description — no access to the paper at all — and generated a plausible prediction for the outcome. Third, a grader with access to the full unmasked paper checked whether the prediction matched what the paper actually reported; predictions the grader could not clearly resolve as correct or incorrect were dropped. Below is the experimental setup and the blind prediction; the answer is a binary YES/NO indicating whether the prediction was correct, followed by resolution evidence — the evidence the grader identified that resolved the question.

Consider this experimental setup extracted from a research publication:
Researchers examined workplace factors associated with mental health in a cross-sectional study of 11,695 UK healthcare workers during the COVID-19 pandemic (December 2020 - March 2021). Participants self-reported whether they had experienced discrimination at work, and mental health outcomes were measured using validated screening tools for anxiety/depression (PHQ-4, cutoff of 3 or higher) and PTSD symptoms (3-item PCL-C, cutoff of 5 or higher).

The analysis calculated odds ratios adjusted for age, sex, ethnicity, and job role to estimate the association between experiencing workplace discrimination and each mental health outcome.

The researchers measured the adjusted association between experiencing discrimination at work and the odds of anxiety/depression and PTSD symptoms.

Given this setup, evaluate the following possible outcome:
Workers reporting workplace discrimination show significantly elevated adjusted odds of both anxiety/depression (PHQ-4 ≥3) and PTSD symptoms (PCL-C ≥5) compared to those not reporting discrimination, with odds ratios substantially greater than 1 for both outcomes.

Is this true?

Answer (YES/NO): YES